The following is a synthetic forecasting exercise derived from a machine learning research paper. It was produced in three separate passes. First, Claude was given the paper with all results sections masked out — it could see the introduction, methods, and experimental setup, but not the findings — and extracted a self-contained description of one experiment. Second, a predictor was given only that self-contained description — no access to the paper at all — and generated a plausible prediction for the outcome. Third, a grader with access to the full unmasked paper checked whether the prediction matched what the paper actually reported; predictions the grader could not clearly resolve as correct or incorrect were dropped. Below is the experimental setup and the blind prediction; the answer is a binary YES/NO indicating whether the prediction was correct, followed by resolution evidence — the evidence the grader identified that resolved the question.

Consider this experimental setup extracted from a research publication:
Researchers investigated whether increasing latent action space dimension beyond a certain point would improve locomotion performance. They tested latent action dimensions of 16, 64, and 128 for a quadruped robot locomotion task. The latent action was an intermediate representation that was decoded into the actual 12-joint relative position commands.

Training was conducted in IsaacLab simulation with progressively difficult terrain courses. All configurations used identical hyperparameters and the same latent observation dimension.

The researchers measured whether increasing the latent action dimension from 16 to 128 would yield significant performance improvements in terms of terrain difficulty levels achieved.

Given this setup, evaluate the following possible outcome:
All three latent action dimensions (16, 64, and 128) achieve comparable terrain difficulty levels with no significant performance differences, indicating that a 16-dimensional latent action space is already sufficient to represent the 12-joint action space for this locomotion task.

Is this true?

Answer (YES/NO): YES